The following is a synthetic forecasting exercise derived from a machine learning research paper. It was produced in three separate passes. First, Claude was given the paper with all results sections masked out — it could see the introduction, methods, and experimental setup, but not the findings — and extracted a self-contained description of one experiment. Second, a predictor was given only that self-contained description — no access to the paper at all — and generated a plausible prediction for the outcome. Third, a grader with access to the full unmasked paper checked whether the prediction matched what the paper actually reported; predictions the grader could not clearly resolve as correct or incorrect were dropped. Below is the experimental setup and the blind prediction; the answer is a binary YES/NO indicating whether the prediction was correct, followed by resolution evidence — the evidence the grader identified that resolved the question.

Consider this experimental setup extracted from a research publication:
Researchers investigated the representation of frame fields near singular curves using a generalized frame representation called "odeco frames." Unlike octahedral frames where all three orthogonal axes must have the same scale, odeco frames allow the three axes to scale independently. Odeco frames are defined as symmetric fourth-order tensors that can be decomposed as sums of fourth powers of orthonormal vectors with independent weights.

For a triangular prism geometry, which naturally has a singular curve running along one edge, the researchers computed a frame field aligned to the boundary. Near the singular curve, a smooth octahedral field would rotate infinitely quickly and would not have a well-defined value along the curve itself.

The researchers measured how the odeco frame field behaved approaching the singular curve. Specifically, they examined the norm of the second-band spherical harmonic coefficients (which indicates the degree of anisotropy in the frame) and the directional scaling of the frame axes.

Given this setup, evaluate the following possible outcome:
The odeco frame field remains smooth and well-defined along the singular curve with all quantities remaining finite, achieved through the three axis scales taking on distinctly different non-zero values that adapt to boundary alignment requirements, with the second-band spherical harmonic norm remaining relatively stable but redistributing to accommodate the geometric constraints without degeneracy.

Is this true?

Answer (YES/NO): NO